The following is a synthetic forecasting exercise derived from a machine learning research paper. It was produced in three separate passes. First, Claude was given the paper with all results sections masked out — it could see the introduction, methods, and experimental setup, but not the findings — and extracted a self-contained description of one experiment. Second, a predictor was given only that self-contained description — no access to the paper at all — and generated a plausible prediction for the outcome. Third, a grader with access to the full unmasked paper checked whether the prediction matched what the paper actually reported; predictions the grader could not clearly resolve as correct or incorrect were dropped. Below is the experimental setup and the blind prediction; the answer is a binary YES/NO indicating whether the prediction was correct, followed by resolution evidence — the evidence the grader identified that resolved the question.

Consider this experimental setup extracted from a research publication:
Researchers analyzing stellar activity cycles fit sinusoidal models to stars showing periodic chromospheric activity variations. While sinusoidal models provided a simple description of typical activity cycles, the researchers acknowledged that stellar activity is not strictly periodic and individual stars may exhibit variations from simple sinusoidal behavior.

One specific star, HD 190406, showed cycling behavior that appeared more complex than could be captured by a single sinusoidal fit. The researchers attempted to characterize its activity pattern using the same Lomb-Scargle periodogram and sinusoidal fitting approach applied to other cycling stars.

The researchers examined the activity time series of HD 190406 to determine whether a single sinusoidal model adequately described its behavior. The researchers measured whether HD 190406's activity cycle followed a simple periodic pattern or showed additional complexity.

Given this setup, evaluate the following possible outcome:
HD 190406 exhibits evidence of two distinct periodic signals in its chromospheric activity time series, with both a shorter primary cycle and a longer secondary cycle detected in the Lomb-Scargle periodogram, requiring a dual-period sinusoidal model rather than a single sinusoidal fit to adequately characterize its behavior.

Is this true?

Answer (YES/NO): NO